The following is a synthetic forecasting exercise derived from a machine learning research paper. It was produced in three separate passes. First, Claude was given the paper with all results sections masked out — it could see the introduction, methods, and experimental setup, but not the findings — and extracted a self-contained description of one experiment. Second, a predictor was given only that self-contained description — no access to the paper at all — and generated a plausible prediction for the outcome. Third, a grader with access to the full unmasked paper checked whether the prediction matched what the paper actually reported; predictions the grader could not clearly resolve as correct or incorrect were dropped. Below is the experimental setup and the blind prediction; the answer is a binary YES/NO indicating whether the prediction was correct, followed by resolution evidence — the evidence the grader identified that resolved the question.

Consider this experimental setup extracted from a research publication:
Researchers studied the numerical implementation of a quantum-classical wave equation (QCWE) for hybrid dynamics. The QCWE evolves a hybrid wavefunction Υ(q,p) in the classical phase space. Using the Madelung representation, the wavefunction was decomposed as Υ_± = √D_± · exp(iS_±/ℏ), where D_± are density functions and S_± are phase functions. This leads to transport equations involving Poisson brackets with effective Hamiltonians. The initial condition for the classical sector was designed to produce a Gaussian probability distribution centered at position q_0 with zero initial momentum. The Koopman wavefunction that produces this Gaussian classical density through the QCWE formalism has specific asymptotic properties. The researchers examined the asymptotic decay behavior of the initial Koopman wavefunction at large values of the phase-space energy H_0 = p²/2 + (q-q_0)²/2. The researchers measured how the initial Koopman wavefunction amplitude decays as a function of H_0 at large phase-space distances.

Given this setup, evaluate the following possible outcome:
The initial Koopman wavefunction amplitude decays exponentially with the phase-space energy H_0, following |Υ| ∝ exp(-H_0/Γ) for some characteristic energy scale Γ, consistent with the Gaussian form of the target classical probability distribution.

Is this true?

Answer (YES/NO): NO